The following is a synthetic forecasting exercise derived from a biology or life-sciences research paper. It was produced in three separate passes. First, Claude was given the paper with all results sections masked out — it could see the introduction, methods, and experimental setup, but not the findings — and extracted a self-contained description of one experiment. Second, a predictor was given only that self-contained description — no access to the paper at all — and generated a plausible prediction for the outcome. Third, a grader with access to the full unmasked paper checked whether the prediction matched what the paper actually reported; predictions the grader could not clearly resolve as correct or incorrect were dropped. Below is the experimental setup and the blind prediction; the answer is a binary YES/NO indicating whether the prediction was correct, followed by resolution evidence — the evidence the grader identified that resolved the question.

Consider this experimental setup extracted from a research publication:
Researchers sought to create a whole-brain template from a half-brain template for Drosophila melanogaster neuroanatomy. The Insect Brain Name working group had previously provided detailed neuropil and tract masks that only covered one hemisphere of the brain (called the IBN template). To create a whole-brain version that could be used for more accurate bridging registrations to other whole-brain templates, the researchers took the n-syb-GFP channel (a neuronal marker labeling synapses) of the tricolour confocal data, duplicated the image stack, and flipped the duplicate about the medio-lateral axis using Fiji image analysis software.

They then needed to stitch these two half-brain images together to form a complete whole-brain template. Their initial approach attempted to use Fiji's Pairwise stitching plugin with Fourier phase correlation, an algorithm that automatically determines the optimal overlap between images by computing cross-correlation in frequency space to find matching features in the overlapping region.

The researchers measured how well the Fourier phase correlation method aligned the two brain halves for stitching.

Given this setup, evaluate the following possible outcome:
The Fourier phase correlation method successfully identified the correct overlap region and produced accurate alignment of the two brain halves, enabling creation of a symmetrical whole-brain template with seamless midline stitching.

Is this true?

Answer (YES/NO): NO